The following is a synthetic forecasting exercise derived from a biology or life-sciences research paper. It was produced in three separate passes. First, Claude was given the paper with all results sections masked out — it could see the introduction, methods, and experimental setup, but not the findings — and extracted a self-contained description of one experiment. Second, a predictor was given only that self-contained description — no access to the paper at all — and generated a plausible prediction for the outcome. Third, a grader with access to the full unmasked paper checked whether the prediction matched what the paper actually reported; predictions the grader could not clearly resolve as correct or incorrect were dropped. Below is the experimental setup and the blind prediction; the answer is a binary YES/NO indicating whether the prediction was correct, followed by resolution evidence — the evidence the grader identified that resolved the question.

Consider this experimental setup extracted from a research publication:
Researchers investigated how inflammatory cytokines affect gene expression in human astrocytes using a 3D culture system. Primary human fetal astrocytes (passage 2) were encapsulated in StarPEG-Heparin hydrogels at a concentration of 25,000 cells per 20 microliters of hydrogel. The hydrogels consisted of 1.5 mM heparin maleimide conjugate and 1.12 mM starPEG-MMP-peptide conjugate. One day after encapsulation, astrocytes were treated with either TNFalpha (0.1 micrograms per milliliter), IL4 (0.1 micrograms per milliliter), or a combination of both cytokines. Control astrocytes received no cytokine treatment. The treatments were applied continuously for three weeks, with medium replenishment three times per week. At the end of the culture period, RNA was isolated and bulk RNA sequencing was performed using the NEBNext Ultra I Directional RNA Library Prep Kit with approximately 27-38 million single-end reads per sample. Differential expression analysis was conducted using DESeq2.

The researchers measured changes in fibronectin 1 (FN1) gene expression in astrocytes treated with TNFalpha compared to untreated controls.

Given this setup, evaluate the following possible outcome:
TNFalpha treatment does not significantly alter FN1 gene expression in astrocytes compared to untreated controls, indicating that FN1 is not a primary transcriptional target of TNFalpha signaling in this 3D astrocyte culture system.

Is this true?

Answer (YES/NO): NO